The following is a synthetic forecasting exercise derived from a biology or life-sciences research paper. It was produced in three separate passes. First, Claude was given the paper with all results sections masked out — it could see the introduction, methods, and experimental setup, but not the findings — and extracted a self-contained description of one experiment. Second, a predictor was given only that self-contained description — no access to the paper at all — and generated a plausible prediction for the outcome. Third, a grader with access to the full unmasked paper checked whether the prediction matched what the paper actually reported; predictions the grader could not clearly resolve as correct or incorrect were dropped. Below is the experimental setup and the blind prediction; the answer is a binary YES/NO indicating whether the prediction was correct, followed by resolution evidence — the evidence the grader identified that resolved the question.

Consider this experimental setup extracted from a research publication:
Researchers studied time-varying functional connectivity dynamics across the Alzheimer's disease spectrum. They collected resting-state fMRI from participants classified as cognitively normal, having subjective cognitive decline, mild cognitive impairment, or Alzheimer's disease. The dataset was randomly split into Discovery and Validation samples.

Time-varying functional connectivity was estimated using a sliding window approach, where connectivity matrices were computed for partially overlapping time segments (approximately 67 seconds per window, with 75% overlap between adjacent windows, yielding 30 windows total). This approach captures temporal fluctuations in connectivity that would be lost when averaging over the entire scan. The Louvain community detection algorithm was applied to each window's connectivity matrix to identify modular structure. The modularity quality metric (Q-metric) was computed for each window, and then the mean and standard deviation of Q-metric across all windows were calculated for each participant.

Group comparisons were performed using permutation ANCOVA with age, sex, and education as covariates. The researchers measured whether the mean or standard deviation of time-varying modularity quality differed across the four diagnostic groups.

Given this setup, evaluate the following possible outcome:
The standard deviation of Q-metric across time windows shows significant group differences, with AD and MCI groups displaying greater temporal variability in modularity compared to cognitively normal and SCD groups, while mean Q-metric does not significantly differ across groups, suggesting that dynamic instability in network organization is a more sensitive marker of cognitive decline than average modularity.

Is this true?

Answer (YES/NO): NO